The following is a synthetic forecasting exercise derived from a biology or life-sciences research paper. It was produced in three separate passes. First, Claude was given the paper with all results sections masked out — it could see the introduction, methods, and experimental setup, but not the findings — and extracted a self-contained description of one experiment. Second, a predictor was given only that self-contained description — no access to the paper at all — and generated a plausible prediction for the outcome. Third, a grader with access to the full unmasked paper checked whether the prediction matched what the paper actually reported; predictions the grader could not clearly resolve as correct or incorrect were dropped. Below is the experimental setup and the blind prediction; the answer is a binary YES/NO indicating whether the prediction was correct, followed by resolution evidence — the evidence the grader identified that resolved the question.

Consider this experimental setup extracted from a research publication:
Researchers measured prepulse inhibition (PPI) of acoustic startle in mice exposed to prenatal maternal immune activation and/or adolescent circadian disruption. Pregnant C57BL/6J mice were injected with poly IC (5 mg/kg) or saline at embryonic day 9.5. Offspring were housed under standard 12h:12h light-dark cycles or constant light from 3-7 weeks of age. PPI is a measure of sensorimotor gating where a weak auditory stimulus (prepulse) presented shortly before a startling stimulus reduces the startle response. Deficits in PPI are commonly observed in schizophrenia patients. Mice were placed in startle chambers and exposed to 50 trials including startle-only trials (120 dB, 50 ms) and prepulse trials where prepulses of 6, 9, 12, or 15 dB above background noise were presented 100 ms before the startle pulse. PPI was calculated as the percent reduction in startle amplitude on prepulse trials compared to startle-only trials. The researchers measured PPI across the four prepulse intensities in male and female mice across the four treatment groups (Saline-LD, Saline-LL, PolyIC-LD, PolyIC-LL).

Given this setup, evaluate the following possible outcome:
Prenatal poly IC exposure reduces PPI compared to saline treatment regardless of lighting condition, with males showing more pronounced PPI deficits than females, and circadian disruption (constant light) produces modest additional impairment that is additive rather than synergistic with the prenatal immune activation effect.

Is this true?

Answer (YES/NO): NO